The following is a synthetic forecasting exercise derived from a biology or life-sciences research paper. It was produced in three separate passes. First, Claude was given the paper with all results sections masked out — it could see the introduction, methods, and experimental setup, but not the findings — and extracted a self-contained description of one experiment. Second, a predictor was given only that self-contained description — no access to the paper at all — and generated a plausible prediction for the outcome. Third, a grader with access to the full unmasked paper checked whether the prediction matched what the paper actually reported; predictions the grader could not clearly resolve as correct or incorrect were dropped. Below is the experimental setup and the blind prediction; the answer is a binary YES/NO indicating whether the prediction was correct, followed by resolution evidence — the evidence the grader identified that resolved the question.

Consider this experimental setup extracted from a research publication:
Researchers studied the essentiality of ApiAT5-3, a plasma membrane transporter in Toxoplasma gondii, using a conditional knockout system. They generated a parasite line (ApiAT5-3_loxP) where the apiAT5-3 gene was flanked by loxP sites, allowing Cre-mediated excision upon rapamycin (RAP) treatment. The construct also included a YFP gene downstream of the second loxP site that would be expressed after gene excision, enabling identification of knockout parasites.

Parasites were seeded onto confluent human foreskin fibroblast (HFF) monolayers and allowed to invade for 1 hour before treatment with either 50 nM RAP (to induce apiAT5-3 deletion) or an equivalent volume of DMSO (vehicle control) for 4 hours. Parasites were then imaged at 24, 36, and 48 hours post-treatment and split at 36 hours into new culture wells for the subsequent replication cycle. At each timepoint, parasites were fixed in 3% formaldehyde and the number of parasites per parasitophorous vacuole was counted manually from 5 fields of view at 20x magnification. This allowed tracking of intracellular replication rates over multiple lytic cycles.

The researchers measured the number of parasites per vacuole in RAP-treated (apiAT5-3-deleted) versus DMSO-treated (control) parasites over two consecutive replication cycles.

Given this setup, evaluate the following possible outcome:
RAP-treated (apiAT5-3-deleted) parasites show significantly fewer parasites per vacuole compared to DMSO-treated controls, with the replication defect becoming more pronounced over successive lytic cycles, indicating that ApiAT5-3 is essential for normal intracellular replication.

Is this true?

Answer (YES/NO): YES